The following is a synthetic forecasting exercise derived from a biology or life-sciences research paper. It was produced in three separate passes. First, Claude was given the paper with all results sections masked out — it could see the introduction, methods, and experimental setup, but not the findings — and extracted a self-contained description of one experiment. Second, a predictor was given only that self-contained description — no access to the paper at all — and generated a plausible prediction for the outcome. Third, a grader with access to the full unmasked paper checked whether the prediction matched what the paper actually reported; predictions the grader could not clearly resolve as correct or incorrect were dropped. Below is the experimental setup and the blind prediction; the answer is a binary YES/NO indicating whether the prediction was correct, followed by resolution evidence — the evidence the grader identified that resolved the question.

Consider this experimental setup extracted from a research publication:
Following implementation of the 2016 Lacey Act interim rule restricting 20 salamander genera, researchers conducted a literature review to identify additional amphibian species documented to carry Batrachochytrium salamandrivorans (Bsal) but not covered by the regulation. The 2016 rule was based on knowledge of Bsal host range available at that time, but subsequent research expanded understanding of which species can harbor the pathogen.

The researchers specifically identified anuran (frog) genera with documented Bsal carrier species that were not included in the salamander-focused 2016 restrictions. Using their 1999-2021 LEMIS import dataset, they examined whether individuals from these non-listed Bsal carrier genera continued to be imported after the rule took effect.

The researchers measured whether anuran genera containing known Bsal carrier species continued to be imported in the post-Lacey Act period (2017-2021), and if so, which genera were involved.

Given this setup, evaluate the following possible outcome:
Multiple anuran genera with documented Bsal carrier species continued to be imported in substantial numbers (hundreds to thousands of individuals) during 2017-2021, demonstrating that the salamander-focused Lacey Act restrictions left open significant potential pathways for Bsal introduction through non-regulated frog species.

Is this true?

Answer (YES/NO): NO